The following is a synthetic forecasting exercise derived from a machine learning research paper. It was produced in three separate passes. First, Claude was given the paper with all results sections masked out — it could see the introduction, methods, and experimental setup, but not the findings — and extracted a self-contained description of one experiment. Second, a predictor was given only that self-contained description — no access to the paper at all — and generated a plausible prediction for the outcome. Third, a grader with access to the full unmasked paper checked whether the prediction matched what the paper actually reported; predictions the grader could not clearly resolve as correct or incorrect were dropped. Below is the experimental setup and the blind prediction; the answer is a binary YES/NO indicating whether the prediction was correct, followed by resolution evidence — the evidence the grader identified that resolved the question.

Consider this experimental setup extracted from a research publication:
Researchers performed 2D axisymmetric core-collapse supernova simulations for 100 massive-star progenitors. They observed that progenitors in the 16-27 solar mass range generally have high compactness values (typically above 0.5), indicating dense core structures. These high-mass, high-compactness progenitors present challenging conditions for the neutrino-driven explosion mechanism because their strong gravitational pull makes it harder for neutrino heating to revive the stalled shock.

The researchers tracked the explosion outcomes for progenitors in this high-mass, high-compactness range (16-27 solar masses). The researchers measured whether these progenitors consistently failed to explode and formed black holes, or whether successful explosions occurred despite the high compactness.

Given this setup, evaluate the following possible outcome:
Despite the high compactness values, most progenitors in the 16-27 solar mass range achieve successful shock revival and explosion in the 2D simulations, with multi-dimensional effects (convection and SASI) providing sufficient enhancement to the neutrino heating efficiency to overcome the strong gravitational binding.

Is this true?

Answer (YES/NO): YES